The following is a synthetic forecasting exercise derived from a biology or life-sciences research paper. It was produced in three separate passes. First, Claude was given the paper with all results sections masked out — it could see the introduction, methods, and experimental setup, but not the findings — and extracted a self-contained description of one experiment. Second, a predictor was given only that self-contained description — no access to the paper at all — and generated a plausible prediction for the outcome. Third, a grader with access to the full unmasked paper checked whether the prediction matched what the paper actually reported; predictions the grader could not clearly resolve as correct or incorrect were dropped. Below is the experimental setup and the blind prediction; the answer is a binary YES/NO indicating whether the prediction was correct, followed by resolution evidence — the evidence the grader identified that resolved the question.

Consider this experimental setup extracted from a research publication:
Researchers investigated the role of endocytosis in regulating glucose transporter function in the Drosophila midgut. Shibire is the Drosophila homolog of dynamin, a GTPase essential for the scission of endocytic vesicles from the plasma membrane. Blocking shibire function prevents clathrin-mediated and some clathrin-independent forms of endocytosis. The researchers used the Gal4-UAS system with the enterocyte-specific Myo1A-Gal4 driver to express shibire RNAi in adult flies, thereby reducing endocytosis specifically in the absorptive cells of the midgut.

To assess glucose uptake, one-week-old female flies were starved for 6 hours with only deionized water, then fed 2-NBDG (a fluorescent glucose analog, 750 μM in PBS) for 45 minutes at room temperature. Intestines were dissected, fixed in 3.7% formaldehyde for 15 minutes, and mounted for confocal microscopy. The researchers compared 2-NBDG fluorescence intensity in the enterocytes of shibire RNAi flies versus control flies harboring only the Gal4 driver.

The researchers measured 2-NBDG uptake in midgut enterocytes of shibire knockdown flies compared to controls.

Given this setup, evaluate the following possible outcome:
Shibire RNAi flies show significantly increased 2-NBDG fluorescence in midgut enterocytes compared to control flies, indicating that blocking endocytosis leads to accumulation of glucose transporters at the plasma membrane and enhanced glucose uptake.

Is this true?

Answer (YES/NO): NO